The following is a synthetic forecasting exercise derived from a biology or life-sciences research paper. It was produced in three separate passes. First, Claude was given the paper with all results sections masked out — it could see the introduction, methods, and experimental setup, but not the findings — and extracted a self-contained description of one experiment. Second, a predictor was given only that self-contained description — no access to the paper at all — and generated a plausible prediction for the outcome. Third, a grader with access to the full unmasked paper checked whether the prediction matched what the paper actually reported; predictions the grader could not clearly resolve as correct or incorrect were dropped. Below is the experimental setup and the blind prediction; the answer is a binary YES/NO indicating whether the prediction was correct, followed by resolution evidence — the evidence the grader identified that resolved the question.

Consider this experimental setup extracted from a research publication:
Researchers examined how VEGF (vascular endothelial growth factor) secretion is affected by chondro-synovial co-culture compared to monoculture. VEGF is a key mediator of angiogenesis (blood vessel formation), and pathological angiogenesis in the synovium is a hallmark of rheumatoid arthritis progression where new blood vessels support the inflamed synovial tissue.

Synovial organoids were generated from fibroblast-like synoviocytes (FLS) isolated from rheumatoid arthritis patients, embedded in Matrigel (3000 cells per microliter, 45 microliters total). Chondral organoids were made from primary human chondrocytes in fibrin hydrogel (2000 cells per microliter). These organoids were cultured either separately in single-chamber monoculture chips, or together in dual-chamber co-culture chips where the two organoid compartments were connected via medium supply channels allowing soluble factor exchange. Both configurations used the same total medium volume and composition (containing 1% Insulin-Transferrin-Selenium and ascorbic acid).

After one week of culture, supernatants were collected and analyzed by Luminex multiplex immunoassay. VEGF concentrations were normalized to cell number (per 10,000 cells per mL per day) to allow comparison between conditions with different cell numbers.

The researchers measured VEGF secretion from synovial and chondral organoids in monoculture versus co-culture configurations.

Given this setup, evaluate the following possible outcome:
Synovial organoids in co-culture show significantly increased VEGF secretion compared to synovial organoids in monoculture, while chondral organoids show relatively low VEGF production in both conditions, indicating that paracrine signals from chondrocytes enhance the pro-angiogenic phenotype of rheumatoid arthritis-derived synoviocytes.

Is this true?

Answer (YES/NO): NO